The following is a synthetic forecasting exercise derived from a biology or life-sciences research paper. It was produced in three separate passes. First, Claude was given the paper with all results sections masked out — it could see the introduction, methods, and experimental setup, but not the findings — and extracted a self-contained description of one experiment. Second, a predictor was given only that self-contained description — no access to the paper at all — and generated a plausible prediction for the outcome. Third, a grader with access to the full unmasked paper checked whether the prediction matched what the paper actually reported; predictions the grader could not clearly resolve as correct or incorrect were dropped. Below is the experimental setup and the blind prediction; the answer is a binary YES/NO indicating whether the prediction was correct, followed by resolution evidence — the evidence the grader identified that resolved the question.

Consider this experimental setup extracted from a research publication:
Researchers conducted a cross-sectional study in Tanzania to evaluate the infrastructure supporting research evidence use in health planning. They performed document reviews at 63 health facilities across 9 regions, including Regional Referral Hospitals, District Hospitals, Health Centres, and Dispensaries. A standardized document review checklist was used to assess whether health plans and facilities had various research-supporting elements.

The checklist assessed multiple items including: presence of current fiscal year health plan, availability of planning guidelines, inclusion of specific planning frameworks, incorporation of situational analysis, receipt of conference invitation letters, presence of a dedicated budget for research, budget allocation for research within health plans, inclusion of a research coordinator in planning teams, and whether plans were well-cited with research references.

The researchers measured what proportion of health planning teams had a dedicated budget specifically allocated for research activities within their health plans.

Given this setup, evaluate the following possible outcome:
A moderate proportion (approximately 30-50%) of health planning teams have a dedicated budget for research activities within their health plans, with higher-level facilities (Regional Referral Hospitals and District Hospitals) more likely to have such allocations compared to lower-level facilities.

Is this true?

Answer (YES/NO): NO